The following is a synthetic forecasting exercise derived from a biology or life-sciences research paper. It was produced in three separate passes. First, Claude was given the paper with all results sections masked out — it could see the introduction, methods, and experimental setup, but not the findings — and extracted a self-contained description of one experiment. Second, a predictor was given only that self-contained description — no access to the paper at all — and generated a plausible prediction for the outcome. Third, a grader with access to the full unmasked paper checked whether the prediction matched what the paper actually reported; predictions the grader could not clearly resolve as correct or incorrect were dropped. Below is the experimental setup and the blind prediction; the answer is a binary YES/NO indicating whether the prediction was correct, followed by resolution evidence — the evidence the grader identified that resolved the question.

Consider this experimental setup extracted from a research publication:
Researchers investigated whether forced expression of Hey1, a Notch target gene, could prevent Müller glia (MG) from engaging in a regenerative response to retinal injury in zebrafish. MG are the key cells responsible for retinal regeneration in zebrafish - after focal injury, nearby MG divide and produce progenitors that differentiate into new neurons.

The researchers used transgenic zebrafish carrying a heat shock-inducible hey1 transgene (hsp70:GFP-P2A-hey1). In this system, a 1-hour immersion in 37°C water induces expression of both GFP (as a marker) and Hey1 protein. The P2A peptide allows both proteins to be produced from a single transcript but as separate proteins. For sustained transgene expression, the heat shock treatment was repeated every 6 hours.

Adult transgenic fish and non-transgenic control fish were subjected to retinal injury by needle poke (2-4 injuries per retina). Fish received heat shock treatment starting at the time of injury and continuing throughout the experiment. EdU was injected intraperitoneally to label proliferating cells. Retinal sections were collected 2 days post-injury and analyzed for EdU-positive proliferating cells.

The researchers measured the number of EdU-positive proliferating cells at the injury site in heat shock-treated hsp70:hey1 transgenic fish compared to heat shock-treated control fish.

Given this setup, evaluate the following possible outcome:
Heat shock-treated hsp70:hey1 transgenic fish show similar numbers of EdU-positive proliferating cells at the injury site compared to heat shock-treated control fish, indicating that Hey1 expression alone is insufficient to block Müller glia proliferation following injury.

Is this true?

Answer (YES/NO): NO